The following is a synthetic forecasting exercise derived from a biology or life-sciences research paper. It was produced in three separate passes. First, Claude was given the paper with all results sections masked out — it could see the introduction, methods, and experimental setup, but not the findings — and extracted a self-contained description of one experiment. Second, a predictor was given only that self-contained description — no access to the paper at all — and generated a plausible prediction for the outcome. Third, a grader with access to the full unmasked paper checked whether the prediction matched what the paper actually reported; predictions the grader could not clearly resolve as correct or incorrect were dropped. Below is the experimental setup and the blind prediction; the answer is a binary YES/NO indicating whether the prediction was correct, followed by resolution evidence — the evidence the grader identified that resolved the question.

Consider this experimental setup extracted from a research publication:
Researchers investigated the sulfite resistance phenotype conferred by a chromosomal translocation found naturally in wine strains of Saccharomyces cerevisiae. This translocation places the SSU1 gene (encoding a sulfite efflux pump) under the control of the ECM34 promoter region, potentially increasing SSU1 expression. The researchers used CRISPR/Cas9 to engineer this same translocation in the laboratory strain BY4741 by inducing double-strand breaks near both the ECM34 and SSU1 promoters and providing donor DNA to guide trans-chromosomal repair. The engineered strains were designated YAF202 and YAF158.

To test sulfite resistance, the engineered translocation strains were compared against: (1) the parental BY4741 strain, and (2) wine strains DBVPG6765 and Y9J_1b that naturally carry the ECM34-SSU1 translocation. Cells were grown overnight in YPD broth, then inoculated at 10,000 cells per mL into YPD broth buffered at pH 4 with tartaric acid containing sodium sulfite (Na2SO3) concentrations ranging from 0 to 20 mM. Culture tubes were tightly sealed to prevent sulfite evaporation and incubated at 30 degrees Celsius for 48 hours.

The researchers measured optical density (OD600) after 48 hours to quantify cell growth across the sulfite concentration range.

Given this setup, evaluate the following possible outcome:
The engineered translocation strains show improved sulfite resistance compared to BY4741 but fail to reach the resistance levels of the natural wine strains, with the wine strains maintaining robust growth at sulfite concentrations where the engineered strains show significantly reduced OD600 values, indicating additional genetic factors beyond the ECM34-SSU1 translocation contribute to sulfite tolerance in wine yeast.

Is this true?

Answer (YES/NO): NO